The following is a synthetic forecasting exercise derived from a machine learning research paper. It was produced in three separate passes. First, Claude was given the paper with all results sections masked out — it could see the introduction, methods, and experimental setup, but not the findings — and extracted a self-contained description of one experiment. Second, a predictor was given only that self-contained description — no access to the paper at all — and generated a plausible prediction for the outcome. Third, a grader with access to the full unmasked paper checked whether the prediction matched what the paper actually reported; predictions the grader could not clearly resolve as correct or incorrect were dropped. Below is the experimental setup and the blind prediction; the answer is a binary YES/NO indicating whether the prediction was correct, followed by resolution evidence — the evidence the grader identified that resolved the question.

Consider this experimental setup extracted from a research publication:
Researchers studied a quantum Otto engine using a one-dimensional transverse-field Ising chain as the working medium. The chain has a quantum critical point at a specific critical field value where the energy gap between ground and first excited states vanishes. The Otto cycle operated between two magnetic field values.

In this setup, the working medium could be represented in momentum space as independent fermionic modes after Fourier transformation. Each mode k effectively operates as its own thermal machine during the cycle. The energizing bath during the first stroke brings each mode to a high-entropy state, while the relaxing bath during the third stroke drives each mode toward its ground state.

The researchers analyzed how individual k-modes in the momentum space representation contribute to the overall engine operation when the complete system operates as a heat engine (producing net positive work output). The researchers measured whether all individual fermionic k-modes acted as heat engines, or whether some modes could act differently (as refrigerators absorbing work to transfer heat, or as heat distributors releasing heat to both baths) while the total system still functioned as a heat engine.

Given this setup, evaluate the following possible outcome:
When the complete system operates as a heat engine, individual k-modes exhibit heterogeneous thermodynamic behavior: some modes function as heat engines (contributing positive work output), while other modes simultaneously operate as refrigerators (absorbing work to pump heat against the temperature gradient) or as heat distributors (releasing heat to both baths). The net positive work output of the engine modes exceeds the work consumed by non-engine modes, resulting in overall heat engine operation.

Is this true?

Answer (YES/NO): YES